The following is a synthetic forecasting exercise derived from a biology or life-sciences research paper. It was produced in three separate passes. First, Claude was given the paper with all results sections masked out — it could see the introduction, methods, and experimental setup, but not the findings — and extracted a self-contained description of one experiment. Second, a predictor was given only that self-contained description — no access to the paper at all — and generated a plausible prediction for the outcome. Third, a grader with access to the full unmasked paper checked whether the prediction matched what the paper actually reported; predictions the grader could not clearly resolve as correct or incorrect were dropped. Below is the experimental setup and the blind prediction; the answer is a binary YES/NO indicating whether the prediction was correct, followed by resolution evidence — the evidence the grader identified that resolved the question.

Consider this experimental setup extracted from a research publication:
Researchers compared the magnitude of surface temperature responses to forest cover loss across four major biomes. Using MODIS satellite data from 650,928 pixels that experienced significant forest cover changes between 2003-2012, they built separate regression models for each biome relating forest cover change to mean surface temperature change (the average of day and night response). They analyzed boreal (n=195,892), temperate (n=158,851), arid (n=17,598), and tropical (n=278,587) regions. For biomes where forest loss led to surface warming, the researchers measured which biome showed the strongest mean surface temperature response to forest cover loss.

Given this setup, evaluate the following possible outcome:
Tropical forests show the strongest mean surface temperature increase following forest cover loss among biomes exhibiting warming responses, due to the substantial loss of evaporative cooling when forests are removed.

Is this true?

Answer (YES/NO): NO